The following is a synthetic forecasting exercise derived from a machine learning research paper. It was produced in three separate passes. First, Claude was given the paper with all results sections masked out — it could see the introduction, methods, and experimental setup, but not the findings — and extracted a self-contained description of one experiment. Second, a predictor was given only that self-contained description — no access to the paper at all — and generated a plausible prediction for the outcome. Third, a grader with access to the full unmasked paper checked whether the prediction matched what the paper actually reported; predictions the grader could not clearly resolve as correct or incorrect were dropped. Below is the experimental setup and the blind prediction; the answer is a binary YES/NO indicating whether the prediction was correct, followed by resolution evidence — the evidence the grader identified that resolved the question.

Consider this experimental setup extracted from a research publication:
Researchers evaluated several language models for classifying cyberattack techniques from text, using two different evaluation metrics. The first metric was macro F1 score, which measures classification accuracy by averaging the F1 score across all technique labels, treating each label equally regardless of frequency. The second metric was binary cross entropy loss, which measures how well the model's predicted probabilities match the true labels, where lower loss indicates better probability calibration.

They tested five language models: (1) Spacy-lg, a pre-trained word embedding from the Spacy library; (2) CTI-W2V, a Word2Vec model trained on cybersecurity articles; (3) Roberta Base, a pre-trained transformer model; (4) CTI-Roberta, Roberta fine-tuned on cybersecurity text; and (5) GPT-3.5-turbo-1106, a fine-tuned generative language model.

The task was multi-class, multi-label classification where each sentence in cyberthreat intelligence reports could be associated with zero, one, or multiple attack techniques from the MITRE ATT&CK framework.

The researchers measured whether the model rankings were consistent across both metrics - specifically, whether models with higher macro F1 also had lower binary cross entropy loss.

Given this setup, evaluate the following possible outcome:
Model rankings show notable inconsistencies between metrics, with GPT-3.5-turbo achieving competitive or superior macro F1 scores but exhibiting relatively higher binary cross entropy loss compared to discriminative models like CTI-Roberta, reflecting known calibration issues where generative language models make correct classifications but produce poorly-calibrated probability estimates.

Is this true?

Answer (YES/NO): NO